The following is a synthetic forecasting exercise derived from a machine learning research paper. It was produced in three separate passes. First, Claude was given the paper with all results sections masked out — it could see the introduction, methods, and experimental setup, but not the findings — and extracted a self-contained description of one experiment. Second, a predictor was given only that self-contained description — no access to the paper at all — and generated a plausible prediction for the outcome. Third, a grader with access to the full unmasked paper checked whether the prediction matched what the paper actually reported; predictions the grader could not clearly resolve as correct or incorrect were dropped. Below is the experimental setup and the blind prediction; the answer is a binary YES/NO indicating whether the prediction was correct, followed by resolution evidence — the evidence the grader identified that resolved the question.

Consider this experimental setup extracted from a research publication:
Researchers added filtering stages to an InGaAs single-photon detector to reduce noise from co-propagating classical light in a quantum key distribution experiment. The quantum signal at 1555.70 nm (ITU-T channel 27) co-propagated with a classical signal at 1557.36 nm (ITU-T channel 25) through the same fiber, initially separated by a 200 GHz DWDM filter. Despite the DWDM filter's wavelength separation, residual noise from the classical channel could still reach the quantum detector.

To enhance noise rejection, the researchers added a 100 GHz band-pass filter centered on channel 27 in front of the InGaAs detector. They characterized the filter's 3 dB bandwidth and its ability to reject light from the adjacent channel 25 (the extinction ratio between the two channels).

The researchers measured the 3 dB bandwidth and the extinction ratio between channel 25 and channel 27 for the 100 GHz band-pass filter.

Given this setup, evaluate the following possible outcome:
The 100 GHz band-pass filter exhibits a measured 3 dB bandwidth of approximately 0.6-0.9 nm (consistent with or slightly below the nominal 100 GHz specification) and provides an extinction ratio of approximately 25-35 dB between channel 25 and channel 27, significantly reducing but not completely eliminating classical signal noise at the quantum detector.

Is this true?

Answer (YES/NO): NO